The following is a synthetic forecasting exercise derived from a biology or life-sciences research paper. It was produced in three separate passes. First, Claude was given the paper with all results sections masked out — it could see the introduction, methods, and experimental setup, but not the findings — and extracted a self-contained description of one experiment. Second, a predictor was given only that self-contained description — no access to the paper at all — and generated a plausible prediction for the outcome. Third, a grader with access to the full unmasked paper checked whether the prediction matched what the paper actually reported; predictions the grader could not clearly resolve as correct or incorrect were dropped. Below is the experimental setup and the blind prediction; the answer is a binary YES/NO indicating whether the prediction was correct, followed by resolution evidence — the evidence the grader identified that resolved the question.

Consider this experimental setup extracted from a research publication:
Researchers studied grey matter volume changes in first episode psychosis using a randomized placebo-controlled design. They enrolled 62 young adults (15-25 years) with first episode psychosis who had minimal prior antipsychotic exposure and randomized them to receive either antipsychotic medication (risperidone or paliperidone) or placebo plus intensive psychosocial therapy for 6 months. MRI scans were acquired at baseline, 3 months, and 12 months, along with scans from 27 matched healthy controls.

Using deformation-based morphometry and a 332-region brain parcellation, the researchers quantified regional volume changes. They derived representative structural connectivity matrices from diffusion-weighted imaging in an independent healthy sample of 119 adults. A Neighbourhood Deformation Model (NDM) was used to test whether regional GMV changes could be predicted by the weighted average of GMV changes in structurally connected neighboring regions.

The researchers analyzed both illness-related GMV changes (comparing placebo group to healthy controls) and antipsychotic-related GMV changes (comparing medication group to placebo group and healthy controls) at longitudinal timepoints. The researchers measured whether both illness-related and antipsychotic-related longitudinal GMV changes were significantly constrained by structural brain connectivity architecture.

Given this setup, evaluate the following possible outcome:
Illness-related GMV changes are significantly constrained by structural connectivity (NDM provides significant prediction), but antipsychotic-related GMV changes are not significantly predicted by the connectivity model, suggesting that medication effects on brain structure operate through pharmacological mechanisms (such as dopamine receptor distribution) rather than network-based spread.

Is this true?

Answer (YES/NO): NO